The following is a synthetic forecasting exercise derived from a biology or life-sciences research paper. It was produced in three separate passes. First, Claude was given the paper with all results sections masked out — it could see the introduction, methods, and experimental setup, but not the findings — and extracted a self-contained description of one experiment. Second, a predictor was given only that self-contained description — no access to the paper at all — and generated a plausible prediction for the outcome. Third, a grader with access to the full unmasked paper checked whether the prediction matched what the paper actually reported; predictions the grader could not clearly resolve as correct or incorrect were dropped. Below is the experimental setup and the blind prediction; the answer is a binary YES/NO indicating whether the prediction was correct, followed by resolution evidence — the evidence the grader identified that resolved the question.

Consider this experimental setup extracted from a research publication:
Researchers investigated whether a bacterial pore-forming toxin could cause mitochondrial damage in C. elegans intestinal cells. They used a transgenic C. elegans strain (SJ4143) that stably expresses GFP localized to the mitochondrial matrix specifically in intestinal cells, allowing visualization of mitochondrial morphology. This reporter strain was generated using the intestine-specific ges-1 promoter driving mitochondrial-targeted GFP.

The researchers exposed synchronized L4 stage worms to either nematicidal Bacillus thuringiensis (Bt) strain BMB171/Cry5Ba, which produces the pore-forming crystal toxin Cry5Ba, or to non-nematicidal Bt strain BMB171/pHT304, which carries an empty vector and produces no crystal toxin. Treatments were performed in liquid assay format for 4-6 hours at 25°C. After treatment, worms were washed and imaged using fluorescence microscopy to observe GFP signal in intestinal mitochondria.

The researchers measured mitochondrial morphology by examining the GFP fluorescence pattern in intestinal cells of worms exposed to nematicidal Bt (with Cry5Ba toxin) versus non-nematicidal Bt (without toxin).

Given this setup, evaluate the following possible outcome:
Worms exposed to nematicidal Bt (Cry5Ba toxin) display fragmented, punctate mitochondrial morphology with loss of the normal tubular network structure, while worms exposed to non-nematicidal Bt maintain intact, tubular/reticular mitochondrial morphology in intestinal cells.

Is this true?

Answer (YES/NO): YES